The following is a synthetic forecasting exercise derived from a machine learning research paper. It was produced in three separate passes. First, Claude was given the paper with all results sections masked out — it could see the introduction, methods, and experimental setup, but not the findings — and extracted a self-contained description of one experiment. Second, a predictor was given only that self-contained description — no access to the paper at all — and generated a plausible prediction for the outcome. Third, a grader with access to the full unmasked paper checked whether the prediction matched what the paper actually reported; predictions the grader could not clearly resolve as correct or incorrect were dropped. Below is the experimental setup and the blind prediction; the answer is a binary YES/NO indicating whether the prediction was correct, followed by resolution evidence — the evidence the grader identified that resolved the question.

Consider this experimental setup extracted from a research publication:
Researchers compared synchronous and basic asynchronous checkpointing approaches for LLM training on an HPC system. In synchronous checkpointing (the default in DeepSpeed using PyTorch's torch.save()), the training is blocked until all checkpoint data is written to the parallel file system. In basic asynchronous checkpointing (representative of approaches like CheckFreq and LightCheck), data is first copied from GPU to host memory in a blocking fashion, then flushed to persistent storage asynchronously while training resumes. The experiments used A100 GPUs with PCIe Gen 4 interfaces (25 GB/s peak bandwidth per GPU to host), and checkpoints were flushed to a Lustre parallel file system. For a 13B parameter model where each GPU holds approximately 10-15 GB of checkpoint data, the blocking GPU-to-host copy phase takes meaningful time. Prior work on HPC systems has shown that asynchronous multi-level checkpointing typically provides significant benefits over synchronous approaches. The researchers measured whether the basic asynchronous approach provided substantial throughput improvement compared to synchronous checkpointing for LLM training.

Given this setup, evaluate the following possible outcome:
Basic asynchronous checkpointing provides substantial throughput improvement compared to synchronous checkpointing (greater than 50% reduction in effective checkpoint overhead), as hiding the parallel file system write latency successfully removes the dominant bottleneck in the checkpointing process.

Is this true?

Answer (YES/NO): NO